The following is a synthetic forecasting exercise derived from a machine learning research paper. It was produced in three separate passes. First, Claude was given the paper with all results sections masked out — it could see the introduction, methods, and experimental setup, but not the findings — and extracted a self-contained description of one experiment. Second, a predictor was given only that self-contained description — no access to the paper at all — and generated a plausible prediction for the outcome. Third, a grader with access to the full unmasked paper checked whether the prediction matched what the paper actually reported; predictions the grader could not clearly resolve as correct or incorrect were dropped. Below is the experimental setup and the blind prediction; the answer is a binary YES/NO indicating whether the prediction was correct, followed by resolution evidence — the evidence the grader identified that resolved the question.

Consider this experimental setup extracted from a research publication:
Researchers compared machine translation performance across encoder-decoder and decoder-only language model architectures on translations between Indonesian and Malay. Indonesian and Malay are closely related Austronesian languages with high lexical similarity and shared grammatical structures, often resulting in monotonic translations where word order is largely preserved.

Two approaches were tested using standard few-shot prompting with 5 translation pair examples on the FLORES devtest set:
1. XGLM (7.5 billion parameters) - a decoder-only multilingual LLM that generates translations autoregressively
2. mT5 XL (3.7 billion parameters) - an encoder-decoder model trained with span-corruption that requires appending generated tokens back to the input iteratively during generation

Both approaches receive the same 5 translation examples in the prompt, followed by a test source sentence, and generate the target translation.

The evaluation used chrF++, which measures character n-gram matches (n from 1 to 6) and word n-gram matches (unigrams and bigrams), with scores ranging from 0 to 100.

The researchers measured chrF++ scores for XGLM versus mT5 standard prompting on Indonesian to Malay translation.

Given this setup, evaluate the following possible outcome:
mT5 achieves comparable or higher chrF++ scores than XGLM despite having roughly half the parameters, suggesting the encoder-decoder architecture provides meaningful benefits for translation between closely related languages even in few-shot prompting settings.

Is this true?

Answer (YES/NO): YES